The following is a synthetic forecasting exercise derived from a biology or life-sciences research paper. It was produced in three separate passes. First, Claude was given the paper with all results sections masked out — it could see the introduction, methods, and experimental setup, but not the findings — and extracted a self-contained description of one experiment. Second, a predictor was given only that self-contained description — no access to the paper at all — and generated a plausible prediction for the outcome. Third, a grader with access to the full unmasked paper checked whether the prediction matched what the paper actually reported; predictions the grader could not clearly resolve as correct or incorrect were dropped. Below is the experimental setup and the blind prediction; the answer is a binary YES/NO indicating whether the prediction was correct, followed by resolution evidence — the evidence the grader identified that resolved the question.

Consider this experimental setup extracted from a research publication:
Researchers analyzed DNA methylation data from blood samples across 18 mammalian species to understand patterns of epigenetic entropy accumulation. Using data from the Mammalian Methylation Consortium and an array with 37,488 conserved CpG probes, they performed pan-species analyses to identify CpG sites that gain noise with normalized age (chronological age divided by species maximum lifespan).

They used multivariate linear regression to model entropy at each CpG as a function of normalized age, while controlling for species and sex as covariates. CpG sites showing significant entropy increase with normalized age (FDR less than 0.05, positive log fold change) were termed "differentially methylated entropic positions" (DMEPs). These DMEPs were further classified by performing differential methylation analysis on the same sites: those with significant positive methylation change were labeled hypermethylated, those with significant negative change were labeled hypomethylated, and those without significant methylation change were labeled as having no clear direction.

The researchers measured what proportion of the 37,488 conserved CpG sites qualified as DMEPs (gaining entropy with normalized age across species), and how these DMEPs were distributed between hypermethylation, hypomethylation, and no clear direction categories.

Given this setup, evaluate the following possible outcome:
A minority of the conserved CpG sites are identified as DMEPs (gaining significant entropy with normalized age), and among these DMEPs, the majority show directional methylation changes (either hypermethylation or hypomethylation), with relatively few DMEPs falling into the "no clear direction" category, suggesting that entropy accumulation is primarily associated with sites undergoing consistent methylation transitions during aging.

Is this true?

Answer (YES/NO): NO